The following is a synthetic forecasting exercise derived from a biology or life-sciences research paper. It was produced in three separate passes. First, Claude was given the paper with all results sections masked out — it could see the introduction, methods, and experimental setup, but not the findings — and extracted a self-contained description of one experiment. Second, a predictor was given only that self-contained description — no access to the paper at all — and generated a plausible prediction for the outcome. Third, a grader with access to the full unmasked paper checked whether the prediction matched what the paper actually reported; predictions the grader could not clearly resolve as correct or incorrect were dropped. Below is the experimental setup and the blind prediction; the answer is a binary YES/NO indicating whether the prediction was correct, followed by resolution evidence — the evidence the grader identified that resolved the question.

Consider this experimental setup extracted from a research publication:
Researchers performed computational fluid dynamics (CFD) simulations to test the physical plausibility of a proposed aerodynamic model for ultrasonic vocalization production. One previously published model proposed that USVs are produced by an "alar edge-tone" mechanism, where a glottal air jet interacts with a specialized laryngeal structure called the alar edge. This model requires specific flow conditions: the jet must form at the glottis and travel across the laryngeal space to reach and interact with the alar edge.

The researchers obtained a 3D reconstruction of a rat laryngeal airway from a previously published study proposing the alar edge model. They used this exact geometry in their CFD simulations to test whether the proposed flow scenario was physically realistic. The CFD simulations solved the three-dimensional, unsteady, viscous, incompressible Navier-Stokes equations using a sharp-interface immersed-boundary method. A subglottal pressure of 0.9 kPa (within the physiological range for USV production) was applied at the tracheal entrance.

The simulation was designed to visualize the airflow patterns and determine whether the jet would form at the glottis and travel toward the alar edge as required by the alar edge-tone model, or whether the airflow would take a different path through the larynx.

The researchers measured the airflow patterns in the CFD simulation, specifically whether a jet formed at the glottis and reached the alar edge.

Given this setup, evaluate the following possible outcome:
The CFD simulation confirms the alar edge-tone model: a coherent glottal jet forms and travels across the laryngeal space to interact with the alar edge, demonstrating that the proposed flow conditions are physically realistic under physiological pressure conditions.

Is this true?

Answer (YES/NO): NO